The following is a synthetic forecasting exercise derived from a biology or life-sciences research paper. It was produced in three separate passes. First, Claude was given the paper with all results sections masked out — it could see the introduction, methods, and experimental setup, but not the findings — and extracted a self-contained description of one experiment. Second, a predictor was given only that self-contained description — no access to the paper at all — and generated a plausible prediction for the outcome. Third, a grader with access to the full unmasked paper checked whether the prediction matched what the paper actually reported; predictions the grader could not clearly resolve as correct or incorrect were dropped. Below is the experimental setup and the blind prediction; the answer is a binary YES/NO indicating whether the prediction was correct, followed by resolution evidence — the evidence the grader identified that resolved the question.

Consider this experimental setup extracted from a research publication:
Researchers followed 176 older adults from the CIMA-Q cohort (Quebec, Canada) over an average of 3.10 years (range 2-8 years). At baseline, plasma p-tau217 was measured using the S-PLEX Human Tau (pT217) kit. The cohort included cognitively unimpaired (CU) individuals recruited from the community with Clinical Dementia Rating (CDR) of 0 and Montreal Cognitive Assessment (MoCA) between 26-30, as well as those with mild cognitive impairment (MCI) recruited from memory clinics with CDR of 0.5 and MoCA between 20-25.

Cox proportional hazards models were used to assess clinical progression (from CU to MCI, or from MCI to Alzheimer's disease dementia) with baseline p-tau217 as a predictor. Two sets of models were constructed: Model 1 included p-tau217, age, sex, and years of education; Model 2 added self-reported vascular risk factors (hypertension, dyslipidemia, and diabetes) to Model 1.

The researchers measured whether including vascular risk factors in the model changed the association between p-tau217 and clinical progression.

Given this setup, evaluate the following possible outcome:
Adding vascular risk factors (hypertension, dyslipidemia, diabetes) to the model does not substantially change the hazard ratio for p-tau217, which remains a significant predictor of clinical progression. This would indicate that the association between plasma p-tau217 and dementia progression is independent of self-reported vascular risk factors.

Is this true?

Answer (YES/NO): YES